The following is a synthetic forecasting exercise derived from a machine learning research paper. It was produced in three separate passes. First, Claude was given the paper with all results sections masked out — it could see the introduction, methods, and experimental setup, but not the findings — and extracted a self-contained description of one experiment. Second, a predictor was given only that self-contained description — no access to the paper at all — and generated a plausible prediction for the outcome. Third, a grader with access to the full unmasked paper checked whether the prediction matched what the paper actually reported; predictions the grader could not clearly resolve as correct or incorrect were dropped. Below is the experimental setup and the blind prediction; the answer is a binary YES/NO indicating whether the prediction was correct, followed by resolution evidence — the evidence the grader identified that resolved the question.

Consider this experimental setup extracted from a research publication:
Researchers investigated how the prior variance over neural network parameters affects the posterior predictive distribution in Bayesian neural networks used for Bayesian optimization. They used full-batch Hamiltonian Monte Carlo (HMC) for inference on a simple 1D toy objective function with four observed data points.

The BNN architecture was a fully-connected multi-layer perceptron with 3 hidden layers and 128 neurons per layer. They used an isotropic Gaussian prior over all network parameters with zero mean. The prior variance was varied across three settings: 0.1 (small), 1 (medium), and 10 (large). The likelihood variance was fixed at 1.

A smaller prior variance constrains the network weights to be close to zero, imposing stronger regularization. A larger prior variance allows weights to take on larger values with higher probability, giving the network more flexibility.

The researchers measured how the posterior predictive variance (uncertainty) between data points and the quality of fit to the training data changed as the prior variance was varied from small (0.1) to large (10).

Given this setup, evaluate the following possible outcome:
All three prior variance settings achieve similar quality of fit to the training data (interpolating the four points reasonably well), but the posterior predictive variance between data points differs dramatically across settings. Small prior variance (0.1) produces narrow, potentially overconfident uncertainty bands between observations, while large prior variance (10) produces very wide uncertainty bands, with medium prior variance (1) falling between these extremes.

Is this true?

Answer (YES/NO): NO